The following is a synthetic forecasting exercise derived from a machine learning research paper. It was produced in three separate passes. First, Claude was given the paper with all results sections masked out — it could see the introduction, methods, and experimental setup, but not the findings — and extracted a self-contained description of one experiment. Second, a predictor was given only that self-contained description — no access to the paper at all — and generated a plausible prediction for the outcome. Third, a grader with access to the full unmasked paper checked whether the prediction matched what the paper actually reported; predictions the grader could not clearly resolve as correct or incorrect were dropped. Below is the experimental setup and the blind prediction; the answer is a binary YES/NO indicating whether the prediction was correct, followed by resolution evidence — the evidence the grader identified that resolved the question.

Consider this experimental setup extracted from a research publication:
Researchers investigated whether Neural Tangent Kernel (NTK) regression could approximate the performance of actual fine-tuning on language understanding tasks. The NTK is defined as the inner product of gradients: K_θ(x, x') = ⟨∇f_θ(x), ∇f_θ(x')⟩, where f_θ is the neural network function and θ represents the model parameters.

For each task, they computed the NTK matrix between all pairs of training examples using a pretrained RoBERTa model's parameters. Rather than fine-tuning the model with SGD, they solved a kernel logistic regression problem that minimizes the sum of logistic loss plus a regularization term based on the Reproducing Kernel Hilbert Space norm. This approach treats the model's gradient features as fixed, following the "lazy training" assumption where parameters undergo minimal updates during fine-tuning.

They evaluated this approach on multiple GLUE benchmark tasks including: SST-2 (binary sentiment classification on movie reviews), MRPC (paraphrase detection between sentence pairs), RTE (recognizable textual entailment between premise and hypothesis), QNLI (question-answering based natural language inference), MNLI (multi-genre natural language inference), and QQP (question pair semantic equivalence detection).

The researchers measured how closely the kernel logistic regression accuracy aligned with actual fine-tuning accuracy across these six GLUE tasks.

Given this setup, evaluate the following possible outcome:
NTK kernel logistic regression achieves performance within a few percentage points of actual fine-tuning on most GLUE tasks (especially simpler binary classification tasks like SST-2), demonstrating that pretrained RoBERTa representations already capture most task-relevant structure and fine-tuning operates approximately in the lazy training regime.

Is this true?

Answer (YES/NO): YES